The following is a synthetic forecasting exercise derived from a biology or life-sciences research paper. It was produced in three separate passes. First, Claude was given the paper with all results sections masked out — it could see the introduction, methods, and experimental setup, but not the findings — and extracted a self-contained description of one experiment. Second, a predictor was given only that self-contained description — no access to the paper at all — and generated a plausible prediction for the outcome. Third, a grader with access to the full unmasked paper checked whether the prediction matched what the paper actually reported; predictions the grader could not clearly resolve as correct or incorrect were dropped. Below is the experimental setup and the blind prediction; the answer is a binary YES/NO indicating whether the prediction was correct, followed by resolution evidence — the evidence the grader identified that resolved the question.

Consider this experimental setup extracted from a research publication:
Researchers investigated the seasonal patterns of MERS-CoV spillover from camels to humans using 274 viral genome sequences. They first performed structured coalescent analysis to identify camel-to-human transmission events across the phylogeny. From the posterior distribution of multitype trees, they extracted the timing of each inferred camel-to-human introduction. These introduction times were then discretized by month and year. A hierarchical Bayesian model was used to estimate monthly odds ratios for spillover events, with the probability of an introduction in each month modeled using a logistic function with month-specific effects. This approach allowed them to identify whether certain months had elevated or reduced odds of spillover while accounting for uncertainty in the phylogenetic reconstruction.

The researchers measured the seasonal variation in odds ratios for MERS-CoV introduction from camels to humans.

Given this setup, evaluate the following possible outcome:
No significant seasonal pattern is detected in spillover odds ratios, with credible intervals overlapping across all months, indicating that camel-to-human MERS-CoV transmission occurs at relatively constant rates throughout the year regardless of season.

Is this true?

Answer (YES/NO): NO